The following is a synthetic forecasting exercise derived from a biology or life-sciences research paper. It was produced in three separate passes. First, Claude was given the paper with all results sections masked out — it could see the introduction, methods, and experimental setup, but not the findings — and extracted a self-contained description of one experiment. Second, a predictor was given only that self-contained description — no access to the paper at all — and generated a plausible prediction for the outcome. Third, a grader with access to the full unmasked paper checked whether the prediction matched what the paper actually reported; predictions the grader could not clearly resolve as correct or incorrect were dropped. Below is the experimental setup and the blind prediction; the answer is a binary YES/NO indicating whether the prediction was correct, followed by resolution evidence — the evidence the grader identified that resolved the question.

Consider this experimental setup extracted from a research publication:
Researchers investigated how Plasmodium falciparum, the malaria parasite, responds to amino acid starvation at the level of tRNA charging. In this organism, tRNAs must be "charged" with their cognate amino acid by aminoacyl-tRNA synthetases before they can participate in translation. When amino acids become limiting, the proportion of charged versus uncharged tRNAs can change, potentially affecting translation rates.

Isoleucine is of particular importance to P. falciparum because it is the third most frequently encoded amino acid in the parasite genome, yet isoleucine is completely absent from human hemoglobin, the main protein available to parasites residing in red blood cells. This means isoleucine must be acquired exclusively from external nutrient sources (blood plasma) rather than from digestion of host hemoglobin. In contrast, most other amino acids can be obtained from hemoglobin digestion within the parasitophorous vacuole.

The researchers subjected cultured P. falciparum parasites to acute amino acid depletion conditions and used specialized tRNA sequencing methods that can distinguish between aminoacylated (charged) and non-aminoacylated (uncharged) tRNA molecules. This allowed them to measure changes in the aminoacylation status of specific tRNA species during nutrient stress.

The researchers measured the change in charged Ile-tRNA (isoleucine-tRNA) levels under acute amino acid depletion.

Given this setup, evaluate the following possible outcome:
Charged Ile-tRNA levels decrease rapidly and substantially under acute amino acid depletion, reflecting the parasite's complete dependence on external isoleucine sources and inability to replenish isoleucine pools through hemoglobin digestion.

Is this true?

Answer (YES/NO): NO